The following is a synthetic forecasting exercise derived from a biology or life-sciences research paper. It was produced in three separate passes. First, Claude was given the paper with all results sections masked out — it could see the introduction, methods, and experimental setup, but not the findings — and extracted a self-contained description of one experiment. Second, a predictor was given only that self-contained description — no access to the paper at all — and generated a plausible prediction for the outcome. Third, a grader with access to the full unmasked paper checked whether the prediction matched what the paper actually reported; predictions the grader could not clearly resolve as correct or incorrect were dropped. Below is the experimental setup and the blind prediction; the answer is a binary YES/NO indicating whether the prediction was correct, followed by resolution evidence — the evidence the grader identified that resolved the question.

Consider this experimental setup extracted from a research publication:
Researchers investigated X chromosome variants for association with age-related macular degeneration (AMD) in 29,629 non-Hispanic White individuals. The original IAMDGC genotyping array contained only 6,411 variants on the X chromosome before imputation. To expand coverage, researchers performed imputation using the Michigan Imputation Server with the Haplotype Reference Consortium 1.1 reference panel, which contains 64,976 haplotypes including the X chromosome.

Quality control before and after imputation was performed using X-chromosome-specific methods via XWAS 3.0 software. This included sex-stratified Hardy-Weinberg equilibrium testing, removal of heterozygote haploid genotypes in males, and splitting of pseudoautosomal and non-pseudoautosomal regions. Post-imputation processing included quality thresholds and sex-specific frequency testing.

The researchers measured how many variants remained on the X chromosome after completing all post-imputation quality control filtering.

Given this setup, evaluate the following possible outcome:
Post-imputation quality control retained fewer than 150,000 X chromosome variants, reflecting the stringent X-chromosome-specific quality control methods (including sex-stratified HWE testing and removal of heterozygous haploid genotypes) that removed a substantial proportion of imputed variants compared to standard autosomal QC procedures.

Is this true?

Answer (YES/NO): NO